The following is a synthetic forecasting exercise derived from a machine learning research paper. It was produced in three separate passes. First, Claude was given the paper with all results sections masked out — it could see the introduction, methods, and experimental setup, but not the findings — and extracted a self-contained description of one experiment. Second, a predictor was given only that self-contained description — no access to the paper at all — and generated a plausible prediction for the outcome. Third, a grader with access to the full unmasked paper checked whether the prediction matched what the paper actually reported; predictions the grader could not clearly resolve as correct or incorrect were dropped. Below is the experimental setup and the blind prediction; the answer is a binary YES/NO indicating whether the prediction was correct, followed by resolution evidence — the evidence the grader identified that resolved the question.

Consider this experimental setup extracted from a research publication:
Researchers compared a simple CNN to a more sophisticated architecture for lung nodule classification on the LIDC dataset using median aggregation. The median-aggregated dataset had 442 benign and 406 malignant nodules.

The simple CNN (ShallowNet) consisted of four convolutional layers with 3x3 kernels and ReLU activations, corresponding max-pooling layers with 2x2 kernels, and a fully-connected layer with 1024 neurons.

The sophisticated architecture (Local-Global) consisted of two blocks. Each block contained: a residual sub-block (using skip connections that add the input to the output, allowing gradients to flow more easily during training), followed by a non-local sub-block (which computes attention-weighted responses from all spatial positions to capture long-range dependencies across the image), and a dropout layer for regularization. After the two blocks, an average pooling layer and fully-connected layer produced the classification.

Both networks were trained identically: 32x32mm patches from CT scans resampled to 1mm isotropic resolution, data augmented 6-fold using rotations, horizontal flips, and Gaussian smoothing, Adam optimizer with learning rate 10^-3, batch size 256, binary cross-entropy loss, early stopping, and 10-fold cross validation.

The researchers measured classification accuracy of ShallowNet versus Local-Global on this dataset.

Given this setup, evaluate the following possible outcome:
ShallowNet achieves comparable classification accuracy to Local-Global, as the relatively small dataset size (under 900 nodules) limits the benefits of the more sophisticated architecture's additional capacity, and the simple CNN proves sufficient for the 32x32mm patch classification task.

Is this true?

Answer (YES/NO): YES